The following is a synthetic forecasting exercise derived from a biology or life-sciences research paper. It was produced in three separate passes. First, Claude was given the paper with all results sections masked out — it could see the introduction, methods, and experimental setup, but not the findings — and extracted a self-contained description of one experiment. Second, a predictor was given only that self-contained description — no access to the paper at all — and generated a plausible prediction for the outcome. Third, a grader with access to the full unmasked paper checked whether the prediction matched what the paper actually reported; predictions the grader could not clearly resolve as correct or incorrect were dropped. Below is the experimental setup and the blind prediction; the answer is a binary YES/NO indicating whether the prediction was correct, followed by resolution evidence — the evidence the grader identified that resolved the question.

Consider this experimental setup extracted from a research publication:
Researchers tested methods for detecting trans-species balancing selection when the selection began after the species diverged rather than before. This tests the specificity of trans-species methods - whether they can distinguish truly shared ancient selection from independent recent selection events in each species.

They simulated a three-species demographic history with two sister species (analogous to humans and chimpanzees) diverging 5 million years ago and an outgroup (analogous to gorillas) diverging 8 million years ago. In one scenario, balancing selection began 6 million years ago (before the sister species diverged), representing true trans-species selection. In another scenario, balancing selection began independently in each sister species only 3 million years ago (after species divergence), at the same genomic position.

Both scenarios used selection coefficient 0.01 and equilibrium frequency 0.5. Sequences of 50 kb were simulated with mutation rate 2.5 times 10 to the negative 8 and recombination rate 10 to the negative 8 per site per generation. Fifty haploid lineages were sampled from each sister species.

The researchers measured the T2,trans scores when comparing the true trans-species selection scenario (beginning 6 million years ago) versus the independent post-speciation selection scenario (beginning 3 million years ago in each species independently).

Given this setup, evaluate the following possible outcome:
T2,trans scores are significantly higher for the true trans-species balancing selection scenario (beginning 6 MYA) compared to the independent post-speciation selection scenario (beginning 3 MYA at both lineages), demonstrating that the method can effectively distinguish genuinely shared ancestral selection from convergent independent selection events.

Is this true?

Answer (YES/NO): NO